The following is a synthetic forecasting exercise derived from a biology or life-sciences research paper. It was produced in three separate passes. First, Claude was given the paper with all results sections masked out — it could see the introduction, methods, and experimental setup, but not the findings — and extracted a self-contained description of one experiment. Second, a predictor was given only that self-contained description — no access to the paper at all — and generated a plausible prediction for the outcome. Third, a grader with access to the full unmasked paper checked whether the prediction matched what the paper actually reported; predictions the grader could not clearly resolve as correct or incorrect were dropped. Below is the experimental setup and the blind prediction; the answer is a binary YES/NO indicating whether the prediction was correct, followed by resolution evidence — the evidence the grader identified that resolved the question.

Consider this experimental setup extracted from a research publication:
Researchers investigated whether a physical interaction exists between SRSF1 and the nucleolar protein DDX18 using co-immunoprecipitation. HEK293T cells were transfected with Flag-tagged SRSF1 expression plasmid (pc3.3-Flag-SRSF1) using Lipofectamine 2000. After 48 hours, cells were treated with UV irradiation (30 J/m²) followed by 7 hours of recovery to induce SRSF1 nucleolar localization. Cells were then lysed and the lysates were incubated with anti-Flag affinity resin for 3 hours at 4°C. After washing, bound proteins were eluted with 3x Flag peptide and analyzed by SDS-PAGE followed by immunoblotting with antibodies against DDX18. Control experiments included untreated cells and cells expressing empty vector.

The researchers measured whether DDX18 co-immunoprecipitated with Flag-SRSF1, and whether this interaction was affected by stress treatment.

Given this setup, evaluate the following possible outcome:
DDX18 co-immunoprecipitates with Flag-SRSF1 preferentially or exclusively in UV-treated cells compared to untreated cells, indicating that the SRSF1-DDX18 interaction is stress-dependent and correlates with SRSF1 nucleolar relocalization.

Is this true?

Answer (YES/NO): YES